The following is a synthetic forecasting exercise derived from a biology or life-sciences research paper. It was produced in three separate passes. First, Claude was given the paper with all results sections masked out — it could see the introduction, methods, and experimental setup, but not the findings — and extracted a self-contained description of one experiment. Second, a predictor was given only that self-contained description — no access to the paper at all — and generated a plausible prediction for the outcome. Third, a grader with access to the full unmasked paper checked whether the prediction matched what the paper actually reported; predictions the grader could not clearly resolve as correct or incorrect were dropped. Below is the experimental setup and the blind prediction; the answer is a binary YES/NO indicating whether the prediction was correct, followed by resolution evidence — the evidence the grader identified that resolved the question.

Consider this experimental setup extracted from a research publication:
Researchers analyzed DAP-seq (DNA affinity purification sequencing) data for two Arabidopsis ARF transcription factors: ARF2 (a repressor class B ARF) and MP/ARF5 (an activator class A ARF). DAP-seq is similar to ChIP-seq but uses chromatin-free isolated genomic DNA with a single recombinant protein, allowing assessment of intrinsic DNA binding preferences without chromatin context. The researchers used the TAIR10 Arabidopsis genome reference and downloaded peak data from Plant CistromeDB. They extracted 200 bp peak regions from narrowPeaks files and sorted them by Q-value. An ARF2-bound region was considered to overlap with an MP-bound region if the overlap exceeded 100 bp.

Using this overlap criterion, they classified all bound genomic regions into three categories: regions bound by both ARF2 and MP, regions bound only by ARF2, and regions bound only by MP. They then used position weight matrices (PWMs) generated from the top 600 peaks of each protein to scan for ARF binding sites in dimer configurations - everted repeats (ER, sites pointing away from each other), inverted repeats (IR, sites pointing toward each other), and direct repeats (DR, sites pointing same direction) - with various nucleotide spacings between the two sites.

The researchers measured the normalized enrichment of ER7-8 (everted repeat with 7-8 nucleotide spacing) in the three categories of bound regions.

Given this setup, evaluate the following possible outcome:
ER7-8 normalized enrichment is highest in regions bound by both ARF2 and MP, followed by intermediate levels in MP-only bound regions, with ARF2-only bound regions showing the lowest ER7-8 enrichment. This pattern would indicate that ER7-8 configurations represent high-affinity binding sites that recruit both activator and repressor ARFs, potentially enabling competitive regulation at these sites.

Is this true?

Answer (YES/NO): NO